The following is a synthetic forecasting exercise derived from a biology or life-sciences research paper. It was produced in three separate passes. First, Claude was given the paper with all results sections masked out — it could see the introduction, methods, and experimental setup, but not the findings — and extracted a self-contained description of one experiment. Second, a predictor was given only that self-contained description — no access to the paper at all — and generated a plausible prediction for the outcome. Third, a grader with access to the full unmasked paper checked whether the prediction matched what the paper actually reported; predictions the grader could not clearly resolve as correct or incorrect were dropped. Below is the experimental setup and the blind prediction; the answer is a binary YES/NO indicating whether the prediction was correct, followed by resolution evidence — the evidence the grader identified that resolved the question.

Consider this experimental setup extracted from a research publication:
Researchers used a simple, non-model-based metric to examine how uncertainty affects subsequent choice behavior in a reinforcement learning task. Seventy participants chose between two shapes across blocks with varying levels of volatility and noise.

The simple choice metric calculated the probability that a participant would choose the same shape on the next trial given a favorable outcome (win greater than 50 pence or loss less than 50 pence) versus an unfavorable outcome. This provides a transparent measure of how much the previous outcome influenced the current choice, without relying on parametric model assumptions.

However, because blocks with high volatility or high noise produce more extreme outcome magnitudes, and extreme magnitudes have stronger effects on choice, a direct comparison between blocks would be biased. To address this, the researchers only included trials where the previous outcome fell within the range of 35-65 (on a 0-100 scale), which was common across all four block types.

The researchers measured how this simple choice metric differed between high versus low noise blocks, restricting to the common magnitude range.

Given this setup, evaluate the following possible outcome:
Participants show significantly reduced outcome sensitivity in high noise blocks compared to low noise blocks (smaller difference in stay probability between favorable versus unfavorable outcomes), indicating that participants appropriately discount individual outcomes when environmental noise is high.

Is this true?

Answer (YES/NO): NO